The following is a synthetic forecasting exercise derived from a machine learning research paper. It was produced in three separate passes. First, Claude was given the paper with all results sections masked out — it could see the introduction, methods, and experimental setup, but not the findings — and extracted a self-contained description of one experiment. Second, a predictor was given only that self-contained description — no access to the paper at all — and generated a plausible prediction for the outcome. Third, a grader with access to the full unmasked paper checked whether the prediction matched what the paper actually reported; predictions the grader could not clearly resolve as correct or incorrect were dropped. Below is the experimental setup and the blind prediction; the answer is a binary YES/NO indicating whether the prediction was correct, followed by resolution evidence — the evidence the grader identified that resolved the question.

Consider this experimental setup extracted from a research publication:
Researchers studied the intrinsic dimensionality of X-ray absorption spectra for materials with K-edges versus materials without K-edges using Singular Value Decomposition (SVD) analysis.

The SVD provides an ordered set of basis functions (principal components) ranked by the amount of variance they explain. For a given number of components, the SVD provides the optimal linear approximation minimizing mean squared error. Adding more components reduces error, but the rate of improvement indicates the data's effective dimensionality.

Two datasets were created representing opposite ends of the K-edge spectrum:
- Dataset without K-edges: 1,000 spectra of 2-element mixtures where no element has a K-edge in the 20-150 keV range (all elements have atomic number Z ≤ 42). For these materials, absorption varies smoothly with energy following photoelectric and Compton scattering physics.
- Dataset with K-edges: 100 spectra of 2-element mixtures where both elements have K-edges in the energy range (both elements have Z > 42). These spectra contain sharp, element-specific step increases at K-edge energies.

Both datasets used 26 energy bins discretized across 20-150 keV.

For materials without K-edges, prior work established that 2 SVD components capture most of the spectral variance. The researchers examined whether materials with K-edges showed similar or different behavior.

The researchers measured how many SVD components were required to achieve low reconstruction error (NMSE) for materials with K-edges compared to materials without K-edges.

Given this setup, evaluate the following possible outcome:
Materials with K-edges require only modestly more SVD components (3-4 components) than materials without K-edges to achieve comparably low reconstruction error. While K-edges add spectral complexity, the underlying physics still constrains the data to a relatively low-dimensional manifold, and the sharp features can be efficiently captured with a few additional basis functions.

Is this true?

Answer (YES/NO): NO